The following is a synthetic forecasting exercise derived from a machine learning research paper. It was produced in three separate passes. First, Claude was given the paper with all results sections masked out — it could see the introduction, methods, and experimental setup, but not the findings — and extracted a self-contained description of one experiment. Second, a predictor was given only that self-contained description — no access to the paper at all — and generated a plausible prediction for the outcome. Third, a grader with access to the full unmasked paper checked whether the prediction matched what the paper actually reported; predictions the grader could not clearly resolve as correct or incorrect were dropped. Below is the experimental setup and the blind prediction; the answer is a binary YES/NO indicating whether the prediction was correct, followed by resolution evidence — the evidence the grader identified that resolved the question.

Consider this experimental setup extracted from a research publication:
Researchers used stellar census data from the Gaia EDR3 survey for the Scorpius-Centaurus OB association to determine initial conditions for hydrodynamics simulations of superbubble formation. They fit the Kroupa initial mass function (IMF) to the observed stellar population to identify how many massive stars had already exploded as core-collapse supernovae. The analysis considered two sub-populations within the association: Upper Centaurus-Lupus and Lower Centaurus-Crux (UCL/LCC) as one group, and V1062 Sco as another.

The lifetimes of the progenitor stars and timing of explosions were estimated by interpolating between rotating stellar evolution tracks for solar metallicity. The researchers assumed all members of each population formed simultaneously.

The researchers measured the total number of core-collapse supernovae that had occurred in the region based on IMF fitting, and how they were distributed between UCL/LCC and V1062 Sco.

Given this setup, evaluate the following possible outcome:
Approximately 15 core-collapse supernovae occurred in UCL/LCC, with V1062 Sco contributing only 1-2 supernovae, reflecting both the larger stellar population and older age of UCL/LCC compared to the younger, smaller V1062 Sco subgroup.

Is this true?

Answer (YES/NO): NO